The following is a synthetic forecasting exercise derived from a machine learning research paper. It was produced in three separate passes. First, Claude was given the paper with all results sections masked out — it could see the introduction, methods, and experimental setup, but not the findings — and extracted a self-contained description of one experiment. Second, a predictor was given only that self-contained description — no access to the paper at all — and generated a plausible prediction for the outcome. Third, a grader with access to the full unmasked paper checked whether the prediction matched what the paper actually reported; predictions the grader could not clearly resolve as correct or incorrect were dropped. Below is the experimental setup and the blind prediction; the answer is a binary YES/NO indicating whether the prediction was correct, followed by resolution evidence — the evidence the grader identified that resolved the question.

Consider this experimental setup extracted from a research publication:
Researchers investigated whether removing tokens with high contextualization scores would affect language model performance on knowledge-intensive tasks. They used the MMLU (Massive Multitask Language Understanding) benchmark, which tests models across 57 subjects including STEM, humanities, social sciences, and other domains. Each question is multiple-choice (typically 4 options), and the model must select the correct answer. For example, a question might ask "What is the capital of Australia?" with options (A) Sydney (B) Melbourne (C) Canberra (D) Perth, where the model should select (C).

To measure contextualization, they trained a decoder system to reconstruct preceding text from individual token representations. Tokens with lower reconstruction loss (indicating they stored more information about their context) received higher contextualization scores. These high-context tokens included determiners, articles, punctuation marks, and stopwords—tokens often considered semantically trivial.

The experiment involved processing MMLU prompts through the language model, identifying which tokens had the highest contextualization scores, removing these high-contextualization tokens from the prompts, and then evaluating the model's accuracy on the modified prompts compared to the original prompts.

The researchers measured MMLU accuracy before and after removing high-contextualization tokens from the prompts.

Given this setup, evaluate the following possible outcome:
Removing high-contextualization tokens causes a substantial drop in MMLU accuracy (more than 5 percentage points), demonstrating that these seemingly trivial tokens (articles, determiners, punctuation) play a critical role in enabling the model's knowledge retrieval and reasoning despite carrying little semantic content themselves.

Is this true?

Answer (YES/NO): YES